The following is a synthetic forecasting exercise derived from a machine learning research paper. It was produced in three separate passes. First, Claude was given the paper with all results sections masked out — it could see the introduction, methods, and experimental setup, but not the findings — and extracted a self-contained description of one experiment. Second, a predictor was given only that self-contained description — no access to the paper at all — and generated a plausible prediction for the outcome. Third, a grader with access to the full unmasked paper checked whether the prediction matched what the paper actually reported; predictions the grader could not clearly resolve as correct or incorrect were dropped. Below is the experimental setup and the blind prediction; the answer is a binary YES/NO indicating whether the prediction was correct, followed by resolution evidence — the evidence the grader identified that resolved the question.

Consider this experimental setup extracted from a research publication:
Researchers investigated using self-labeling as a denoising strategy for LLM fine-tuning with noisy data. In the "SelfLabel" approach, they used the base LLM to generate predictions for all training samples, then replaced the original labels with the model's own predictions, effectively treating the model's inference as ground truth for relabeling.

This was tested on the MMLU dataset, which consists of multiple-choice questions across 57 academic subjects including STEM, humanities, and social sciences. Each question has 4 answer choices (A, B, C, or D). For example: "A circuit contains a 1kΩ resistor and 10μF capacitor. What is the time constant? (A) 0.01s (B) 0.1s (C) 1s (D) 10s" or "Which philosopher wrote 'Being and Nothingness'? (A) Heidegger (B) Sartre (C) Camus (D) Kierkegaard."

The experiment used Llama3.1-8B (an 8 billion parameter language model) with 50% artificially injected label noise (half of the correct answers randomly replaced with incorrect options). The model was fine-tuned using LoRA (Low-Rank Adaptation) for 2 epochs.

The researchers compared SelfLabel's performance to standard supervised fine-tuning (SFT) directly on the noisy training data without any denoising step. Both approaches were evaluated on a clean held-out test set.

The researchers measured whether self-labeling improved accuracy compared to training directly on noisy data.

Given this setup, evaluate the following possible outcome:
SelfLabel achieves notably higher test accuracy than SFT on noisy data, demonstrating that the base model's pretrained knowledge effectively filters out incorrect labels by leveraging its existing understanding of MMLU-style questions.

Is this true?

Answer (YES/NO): NO